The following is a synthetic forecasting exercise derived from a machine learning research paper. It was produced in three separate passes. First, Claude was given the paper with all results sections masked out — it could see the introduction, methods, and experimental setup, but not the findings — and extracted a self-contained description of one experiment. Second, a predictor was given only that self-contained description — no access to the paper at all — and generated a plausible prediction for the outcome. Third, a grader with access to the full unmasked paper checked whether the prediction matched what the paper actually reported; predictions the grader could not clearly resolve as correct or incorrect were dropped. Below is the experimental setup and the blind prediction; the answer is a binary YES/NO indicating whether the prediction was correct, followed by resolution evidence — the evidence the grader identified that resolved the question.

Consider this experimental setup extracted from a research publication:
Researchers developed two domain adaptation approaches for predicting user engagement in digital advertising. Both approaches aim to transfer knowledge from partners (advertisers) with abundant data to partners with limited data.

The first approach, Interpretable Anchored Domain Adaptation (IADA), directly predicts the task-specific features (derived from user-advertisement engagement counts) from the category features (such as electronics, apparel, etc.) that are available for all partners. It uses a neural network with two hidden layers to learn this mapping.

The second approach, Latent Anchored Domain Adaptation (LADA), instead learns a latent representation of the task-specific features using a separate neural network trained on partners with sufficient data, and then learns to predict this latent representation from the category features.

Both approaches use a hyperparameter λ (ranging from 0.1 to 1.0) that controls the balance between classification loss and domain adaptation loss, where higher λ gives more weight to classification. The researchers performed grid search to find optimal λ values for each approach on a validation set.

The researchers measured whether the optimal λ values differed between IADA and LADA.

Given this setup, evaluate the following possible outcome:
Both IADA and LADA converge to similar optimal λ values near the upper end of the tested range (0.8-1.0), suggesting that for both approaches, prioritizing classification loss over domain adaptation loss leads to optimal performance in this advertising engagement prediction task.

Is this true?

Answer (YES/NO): NO